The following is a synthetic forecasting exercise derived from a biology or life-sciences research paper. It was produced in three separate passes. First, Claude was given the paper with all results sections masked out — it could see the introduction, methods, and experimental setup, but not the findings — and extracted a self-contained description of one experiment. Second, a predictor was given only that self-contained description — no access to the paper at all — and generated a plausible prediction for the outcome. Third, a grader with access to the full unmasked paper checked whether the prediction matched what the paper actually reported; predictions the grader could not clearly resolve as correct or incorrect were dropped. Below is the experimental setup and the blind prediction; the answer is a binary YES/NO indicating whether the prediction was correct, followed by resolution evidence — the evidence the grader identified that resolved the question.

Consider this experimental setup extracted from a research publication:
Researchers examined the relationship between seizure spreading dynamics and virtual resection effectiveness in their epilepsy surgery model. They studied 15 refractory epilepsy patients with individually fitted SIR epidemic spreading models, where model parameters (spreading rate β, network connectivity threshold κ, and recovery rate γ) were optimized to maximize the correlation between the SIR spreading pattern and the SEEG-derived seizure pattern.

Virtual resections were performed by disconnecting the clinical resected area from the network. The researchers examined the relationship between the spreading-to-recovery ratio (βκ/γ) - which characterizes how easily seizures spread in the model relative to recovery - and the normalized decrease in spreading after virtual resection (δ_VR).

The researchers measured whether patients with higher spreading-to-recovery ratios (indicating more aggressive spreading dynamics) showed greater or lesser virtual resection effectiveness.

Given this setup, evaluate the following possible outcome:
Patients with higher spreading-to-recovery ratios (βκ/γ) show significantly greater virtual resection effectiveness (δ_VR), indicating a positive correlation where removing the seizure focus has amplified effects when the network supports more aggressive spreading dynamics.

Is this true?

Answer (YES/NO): YES